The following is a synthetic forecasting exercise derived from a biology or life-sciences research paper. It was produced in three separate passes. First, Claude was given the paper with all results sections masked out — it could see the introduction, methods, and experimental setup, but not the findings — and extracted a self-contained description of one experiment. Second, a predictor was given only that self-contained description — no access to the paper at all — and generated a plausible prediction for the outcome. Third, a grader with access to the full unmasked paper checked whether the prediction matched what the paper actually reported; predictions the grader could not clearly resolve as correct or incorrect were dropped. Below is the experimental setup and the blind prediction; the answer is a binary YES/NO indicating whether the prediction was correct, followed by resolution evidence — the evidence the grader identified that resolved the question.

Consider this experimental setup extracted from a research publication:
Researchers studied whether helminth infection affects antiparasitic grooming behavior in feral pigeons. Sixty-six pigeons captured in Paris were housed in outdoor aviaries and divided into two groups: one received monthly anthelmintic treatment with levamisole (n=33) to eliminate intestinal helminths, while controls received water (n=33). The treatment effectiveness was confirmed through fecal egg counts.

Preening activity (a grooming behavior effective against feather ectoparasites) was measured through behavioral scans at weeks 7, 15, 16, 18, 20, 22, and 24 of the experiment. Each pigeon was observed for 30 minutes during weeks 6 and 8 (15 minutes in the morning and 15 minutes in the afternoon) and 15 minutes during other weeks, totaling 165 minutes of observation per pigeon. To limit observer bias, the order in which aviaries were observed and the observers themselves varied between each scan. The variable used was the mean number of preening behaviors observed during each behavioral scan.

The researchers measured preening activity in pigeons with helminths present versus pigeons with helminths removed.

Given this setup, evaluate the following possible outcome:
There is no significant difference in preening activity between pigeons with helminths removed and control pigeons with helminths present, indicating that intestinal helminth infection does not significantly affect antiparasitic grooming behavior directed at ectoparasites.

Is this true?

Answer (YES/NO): NO